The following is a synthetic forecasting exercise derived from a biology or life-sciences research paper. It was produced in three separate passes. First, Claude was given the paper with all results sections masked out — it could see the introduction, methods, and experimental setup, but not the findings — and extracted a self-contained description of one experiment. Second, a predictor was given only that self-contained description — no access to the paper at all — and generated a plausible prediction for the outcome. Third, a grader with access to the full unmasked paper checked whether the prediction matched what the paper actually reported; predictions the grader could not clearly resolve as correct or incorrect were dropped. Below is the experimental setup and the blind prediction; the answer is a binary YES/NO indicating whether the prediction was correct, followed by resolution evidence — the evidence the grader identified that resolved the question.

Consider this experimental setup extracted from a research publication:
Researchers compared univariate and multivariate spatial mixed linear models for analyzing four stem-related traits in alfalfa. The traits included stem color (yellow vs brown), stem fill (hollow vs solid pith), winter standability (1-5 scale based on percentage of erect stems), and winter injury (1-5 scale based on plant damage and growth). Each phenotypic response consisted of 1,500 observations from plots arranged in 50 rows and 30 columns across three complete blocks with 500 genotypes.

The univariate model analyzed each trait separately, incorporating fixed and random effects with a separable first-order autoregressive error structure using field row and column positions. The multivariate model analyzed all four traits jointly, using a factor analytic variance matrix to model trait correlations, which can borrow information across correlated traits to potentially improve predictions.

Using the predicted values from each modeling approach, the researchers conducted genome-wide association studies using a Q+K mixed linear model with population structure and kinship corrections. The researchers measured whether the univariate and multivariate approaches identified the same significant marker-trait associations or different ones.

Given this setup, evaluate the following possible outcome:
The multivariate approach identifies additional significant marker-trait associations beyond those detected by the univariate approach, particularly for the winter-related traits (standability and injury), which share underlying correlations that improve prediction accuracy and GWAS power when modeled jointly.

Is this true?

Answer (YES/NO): NO